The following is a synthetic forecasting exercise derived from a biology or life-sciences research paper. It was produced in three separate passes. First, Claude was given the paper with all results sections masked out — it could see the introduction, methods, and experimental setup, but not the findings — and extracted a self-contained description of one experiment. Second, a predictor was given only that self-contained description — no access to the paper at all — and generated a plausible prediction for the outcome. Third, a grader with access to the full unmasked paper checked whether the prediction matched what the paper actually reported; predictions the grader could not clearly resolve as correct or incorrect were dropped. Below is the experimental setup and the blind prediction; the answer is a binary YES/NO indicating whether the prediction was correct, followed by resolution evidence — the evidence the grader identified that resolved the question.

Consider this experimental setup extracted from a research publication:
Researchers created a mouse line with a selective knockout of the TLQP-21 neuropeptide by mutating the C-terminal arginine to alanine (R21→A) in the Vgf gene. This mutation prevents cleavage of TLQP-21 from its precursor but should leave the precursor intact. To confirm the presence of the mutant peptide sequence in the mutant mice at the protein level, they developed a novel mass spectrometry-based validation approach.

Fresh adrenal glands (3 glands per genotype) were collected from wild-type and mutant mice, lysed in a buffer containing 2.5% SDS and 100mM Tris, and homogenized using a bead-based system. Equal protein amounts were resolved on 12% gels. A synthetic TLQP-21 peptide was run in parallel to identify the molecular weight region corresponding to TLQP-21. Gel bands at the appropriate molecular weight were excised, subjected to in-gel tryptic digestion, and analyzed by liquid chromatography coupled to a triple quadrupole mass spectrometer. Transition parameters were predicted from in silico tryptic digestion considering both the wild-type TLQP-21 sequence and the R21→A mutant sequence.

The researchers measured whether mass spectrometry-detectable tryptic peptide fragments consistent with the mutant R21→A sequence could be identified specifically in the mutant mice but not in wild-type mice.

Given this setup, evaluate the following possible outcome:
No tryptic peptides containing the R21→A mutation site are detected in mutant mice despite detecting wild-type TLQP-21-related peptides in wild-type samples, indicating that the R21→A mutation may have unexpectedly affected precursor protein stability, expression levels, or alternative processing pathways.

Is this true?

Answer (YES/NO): NO